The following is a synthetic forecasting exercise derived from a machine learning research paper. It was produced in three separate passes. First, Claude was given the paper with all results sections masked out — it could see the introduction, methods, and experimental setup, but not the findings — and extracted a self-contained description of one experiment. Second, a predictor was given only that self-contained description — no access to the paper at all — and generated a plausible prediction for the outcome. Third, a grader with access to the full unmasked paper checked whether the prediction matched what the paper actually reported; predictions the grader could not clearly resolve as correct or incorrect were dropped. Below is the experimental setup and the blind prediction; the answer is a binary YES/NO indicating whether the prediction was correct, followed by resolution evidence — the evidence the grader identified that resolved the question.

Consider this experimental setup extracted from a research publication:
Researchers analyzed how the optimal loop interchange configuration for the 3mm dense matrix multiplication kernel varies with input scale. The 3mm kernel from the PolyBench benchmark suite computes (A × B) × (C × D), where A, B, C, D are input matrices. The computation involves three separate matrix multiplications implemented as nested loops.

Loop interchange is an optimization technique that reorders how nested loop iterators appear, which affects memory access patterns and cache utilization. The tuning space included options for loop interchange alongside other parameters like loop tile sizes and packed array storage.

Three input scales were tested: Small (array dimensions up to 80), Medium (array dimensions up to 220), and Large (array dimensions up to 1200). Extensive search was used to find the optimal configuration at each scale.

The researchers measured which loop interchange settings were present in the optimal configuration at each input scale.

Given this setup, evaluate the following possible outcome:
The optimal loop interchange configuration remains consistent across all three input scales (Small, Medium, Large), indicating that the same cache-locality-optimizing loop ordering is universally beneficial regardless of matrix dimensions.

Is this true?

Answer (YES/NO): NO